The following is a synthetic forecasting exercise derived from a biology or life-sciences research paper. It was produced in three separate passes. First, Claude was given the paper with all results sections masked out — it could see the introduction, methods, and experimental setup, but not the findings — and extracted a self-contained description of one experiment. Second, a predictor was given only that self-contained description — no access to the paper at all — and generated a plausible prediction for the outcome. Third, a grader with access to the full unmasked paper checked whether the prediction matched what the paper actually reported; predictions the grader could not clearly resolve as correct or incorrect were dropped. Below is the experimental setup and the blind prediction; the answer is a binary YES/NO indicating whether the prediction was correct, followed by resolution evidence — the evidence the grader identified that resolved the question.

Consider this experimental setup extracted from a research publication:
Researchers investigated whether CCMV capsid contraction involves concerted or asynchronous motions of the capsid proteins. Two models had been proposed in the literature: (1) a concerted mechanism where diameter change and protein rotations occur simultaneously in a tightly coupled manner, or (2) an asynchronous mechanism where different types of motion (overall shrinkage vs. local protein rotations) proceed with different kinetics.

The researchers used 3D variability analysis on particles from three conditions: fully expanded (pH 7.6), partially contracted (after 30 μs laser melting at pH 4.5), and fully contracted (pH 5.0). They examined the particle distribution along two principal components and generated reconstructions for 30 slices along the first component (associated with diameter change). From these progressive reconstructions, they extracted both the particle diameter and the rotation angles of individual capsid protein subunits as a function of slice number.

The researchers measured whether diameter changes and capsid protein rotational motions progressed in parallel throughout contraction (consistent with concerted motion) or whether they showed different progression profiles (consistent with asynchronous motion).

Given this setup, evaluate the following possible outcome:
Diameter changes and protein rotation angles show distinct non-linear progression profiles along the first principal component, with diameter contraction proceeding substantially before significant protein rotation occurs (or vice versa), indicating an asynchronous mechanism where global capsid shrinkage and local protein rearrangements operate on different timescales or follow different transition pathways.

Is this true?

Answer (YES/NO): NO